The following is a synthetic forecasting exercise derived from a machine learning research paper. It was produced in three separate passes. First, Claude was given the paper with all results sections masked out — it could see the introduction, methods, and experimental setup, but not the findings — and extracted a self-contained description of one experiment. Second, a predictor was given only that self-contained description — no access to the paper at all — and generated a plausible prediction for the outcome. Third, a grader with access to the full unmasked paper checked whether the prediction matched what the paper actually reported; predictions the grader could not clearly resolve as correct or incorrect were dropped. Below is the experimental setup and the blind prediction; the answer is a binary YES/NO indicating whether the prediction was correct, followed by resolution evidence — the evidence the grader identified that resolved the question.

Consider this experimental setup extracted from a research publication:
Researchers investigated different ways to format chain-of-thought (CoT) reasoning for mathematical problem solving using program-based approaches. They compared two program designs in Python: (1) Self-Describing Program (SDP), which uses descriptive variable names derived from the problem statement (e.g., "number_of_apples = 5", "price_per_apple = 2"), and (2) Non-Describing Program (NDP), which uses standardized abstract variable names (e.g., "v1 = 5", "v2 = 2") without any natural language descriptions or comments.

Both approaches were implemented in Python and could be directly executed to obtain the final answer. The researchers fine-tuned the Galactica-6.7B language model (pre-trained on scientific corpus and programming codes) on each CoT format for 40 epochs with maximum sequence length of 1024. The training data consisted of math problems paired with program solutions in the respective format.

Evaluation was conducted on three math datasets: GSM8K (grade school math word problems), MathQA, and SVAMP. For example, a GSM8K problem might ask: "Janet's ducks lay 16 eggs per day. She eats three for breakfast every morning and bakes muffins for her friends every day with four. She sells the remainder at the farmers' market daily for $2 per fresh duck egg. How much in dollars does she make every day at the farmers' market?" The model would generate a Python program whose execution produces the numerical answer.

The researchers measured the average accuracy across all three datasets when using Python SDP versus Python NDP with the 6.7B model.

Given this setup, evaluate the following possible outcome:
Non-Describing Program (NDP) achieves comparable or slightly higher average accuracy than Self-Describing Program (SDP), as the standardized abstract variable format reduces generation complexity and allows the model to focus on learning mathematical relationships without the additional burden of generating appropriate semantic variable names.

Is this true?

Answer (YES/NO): NO